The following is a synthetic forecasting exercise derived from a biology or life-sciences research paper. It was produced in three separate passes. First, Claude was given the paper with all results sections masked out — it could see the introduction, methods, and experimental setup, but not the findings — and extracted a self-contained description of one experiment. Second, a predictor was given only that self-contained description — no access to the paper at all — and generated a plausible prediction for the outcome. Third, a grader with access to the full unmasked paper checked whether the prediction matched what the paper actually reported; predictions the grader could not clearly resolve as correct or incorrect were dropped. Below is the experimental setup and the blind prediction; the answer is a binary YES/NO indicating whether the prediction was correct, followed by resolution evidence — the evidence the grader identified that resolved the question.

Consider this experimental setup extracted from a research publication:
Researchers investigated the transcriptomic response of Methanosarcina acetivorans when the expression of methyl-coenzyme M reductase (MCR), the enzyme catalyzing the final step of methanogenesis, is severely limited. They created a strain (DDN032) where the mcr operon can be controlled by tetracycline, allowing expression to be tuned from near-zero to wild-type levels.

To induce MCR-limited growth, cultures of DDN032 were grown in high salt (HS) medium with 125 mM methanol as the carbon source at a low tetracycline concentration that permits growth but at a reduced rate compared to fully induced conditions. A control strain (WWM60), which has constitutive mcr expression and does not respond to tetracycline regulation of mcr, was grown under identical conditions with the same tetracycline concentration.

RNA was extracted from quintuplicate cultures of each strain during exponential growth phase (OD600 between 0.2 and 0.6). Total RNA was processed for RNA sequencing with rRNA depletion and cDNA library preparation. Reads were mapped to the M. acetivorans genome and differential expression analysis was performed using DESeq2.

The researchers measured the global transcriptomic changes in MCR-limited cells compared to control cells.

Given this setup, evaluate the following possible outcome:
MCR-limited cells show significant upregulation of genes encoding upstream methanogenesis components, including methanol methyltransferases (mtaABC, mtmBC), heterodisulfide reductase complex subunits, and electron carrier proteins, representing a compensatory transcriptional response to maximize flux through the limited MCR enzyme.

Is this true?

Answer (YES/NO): NO